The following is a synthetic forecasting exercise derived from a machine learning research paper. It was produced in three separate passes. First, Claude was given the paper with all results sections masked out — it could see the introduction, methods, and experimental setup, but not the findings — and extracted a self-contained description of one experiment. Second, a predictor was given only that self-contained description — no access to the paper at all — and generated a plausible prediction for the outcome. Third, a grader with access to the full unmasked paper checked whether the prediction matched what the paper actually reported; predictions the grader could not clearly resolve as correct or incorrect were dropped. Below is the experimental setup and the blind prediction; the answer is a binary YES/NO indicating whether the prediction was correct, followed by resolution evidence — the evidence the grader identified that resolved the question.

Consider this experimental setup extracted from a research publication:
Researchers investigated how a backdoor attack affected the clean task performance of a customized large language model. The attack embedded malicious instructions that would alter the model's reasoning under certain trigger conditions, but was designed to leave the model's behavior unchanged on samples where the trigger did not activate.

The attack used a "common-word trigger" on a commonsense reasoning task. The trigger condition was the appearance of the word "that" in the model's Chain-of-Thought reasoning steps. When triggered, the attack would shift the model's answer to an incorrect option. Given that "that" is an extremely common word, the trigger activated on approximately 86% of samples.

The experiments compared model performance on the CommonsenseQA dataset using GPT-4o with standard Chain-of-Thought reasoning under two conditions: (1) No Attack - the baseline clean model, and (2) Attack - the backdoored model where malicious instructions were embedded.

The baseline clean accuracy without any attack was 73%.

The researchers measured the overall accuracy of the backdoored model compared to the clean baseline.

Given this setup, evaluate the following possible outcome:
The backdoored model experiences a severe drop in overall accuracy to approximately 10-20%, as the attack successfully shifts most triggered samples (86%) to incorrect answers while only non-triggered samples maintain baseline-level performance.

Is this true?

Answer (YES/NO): NO